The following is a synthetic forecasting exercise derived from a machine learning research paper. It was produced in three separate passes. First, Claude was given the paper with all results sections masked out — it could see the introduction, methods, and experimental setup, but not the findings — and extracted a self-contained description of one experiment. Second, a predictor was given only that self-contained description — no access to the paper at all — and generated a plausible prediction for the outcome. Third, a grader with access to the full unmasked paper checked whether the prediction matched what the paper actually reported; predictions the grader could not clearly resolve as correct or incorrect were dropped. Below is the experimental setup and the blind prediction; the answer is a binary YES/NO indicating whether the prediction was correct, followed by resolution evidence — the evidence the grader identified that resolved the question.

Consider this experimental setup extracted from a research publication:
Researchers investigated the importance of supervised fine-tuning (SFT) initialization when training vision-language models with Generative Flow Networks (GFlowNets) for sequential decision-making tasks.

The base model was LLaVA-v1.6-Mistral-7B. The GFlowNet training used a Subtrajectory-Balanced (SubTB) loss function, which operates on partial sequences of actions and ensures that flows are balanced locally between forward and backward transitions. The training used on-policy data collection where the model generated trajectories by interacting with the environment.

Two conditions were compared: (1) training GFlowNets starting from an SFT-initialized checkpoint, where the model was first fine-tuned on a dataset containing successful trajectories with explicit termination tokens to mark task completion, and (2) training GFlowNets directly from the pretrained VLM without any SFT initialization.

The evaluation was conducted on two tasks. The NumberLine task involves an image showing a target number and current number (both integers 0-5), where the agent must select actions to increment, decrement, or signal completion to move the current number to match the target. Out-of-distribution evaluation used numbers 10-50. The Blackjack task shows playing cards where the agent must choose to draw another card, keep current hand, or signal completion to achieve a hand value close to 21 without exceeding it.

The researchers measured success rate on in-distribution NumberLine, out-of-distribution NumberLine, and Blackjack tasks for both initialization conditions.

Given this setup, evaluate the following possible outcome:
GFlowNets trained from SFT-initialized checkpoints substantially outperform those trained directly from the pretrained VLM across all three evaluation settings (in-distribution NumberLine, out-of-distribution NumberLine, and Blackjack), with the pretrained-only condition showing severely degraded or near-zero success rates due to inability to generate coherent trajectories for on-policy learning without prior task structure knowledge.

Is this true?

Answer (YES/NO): YES